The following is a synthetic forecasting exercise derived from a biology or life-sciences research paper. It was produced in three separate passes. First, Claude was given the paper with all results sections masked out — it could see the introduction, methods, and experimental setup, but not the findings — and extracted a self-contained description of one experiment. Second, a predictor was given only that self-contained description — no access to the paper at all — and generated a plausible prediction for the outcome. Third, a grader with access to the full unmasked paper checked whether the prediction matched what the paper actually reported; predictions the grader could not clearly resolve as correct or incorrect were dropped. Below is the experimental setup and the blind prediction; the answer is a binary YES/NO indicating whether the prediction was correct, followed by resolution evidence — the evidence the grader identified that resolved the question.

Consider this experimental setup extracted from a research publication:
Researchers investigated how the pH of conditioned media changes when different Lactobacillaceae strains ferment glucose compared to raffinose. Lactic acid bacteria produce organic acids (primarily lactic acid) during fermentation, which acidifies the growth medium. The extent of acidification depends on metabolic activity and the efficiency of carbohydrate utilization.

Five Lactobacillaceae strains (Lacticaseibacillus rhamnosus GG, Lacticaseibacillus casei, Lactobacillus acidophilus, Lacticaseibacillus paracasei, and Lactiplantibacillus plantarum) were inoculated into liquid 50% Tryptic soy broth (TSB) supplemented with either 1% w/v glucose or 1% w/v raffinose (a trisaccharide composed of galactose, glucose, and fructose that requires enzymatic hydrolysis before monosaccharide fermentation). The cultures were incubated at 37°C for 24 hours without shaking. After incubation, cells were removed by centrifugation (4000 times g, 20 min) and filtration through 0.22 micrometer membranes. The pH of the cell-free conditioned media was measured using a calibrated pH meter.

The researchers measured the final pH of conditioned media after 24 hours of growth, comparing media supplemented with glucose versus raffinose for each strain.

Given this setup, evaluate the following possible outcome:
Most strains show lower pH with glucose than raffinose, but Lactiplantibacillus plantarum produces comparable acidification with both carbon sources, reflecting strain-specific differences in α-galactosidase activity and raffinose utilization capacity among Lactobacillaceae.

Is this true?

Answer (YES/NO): NO